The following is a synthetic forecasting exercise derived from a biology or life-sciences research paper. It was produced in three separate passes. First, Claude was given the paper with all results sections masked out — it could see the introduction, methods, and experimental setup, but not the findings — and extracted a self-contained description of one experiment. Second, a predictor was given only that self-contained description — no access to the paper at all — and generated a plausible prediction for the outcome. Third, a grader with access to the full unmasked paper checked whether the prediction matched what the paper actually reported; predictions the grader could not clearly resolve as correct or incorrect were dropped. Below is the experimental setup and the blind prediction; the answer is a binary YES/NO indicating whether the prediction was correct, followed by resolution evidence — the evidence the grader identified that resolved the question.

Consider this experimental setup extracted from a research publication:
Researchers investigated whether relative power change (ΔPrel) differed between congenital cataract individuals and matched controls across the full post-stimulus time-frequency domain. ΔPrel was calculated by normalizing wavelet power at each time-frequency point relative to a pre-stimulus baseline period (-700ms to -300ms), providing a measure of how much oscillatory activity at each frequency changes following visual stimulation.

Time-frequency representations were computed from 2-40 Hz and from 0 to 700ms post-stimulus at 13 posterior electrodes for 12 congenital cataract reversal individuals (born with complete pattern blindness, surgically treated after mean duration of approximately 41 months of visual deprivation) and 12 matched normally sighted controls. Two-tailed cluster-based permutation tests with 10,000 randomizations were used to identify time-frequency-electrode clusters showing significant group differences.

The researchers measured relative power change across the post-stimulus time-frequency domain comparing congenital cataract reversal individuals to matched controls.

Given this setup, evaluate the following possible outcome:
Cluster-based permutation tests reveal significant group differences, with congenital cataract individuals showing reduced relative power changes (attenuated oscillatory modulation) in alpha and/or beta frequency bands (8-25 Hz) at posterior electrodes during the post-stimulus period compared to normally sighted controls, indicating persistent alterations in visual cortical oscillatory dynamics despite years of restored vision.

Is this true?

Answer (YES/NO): NO